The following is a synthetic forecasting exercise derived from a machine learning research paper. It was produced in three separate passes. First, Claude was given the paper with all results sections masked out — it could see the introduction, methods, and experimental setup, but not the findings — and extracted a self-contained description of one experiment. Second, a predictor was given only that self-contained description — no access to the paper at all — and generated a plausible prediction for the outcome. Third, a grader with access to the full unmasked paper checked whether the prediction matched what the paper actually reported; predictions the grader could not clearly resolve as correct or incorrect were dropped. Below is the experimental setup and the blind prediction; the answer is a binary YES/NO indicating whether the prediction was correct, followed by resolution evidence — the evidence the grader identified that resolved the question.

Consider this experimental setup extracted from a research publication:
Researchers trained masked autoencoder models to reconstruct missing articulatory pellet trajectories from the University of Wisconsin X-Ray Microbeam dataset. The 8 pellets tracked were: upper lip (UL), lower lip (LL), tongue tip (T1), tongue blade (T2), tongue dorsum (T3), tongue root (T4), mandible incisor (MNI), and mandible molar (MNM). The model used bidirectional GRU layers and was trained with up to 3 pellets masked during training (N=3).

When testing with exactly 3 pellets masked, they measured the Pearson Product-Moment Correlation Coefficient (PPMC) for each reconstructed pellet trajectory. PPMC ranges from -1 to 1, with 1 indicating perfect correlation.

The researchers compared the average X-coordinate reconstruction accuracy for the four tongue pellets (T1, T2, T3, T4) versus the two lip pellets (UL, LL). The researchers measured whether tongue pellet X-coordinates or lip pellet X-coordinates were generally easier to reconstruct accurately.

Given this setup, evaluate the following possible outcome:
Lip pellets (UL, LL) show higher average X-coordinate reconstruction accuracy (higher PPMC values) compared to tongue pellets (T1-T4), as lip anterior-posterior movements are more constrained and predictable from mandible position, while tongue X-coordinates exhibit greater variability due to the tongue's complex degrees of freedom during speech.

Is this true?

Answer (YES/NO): NO